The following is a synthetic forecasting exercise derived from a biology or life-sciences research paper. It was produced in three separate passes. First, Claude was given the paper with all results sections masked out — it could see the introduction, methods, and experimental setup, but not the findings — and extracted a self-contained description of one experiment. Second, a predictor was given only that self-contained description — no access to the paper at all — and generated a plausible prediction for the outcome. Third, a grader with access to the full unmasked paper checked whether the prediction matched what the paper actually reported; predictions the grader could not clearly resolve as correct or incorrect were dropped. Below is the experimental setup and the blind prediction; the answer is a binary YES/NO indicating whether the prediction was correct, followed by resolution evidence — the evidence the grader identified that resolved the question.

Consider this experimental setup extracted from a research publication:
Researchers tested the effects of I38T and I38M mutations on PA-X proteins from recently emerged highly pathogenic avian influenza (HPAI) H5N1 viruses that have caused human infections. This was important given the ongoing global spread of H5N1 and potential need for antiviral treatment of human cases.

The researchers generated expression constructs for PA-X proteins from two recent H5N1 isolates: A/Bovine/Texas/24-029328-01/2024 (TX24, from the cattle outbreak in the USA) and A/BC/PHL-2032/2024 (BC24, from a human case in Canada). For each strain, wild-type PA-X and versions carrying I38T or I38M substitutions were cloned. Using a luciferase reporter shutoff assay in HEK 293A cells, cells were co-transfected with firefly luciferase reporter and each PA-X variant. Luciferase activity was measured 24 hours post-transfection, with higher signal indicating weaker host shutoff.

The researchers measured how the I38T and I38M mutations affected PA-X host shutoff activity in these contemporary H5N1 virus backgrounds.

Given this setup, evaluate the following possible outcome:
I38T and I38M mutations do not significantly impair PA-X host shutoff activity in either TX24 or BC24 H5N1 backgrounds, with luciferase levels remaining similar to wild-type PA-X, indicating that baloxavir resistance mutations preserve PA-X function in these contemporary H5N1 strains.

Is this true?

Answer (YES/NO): NO